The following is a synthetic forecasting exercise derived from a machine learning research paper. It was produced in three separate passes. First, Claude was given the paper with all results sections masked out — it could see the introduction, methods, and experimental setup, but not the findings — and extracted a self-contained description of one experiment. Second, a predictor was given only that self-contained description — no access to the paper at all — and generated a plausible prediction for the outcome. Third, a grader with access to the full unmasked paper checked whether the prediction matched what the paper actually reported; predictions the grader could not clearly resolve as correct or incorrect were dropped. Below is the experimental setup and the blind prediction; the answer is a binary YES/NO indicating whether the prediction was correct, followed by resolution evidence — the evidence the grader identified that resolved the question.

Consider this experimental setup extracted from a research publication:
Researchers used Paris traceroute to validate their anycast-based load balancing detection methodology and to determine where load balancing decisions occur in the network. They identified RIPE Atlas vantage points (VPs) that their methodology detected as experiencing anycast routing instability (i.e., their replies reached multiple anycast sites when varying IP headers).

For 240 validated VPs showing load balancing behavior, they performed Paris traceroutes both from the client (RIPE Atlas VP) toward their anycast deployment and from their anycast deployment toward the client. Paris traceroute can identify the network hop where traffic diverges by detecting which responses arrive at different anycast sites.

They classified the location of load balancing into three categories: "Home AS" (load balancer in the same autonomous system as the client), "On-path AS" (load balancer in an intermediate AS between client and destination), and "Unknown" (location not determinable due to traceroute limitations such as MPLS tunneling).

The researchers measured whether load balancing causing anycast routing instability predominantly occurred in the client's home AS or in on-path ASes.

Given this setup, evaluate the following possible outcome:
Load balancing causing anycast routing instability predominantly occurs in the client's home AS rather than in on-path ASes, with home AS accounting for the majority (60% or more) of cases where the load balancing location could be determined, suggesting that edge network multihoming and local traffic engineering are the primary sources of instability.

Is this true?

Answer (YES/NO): NO